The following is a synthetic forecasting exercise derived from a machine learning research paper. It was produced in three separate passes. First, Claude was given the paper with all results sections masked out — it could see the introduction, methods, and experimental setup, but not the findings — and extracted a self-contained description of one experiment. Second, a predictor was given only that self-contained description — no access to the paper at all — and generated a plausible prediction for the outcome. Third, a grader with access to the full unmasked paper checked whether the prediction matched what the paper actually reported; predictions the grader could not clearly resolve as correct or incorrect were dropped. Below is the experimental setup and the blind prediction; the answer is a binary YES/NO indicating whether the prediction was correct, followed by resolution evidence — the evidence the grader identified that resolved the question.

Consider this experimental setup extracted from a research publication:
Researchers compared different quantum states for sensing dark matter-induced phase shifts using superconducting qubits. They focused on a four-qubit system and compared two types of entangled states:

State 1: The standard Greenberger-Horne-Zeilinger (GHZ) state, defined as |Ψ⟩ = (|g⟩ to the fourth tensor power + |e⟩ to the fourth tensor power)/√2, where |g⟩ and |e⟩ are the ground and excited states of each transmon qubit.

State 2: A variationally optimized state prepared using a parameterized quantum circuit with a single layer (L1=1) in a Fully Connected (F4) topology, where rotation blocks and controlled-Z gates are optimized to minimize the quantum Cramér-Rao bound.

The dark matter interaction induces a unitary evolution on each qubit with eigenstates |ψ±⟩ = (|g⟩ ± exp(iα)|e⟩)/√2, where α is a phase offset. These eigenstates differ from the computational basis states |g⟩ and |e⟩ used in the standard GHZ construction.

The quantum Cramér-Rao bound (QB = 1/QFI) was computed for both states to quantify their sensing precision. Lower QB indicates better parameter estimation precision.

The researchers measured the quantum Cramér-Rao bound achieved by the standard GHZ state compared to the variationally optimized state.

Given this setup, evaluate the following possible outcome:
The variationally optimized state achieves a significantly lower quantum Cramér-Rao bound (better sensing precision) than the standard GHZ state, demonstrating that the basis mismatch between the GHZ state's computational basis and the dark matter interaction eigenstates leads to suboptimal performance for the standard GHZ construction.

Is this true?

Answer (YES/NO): YES